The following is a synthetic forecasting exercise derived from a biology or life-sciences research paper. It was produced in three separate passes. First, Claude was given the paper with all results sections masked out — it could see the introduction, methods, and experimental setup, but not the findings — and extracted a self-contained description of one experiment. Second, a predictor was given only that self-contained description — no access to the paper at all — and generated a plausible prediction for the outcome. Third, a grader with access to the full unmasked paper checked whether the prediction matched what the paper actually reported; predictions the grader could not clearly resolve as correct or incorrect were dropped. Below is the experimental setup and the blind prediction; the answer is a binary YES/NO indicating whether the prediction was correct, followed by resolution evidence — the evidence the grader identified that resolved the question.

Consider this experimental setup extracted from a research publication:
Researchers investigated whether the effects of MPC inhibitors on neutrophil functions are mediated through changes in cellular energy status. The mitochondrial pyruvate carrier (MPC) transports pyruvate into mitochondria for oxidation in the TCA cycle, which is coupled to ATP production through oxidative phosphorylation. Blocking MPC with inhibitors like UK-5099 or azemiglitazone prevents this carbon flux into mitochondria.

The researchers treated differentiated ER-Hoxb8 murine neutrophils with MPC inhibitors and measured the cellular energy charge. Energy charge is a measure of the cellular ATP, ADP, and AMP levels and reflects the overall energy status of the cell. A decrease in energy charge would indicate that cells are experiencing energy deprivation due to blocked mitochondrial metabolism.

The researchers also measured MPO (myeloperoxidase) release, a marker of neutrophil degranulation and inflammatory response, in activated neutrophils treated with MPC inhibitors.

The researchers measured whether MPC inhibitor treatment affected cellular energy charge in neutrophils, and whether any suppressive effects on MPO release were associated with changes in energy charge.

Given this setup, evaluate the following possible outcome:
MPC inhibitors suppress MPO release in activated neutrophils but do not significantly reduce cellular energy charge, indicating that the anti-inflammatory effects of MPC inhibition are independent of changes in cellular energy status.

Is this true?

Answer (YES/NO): YES